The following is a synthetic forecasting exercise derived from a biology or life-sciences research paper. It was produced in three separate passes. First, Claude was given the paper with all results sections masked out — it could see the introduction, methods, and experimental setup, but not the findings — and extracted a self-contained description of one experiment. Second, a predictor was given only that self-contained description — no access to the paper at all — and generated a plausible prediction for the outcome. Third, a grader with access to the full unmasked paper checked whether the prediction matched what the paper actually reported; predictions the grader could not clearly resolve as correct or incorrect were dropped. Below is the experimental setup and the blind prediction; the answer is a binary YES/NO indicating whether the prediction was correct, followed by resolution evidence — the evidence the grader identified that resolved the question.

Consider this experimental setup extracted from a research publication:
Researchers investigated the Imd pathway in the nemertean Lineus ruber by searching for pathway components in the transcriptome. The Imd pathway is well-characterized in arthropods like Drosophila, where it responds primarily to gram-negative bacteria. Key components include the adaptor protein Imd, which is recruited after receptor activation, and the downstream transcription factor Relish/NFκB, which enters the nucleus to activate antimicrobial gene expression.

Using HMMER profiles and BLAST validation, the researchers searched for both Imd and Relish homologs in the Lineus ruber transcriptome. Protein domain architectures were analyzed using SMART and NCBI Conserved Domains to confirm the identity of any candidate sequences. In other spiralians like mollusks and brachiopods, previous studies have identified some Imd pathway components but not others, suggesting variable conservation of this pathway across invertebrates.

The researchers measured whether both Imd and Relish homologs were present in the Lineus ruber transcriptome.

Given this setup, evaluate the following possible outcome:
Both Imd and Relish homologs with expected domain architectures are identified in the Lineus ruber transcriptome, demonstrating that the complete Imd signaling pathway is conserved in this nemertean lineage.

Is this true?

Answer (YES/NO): NO